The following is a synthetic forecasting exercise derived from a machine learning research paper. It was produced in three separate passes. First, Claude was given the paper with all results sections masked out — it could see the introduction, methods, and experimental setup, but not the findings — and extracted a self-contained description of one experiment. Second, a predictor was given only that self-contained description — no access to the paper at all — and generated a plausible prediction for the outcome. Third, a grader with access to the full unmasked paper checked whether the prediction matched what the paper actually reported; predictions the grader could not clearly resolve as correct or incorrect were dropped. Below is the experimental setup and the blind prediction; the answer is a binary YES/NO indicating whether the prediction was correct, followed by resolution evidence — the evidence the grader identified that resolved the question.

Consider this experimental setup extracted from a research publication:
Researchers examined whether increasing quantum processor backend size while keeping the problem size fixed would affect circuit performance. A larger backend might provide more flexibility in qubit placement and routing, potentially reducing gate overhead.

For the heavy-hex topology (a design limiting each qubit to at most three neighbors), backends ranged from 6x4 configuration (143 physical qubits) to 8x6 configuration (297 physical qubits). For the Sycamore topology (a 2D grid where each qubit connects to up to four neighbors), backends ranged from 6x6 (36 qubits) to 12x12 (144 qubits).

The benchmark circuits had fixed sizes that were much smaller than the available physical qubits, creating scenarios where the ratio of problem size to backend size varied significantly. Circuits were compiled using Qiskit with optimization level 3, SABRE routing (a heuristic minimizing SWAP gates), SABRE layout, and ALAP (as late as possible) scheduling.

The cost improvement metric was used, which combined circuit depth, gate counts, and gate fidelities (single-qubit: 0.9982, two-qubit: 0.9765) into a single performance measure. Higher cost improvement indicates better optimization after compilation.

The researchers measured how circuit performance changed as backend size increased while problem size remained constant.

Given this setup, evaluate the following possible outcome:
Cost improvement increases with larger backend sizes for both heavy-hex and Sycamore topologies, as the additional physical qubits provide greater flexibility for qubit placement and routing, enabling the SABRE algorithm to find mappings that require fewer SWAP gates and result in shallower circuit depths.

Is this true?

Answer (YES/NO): NO